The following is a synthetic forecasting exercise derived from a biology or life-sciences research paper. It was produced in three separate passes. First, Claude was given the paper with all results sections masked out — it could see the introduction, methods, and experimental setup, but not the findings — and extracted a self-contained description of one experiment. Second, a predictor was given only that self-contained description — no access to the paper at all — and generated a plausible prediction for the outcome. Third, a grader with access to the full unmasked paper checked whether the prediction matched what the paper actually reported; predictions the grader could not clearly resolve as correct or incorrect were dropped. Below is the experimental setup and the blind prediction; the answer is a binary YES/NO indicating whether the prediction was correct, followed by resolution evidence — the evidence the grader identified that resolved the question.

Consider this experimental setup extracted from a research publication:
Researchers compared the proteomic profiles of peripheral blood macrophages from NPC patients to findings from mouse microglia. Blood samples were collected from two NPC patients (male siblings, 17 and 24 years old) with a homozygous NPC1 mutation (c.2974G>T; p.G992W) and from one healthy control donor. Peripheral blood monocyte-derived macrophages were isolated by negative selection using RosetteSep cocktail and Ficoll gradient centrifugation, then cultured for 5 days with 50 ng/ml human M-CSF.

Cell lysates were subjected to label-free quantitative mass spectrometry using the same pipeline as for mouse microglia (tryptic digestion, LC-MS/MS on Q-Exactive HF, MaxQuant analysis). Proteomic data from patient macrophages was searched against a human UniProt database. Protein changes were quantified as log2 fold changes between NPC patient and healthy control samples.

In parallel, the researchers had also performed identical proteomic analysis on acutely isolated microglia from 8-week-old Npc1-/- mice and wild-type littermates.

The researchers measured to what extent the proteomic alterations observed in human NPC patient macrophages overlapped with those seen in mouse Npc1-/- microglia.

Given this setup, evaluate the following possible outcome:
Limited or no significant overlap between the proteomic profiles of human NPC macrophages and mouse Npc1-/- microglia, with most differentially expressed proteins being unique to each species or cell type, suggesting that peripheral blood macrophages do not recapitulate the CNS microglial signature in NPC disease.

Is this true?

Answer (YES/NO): NO